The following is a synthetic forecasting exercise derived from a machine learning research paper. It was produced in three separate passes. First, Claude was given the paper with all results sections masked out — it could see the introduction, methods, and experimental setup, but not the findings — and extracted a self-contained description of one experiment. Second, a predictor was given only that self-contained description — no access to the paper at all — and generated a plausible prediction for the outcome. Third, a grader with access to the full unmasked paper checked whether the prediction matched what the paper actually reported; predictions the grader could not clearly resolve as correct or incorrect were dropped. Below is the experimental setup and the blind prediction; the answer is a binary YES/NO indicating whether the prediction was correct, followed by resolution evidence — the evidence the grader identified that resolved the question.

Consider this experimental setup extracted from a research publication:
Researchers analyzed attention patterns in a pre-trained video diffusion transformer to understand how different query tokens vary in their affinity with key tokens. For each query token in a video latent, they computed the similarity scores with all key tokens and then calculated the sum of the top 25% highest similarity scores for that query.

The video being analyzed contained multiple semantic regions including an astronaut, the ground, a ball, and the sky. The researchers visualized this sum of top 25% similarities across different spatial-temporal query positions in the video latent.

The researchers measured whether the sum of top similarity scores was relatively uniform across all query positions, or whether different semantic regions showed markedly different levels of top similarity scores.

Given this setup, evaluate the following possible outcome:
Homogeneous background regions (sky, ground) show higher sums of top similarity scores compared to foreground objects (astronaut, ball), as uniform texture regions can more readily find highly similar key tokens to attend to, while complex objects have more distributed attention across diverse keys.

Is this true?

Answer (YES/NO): NO